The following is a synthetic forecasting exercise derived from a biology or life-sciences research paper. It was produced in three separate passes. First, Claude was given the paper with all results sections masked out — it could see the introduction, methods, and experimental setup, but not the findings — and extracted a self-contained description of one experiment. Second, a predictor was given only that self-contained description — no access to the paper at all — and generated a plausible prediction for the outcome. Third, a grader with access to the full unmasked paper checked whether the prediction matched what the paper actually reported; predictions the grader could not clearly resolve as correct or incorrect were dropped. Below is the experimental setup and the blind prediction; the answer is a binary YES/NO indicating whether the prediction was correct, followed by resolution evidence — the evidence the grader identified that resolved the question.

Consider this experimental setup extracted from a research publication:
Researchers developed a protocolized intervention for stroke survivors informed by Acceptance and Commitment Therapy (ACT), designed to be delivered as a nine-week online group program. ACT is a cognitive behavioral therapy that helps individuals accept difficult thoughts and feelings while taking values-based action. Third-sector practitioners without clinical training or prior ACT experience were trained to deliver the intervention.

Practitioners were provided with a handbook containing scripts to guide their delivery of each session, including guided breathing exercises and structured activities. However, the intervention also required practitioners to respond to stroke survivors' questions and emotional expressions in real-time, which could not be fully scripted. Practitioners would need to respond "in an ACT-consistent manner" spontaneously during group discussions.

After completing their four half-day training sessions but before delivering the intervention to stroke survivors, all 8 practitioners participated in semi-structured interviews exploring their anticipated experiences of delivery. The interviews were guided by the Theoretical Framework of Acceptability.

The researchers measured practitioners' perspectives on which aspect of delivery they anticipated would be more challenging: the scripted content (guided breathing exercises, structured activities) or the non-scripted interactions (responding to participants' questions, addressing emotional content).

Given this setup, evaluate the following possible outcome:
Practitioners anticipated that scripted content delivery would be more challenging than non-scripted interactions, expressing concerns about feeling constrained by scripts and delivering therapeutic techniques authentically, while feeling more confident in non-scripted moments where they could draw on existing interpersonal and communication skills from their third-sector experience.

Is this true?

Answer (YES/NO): NO